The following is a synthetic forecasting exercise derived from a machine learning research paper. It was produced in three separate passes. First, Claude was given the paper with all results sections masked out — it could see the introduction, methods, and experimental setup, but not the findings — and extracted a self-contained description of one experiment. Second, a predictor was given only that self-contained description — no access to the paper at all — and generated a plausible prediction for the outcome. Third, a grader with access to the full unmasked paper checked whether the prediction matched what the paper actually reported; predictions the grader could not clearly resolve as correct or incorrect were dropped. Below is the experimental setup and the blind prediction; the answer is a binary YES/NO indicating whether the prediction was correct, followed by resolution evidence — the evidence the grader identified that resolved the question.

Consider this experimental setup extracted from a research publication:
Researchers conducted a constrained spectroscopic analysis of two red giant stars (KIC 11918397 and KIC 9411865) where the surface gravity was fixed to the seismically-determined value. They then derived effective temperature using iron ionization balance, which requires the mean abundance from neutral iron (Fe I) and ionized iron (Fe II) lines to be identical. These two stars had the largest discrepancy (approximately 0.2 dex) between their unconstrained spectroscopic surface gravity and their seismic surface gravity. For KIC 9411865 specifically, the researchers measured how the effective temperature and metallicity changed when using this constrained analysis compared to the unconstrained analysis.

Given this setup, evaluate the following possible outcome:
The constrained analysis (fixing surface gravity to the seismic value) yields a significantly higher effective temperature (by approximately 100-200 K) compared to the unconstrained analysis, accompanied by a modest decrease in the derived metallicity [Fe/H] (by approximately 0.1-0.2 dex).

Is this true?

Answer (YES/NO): NO